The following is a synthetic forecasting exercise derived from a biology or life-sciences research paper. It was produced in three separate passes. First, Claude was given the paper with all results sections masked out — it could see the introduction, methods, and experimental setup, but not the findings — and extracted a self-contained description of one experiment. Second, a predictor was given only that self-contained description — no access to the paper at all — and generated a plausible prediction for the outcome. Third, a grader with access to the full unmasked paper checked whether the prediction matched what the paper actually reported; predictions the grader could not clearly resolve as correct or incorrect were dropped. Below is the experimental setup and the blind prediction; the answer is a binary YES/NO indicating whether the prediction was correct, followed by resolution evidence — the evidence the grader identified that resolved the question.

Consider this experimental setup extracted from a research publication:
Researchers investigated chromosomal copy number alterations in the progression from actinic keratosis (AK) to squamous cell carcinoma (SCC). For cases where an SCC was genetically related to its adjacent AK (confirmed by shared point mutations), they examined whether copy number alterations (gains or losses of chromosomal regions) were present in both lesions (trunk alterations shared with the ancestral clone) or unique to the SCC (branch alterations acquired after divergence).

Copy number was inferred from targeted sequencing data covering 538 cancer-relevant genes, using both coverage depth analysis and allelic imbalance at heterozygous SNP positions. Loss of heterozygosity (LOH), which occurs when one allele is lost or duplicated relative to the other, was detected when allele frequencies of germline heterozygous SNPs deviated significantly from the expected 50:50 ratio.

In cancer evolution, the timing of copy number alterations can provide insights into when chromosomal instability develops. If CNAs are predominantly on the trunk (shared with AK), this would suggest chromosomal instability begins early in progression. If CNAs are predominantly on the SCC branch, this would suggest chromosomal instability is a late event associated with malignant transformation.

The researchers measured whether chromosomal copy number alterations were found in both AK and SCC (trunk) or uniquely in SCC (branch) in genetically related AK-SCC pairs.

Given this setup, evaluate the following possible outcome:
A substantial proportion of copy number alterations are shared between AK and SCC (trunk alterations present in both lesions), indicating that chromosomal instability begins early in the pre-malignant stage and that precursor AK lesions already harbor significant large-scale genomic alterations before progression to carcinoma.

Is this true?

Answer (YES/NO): NO